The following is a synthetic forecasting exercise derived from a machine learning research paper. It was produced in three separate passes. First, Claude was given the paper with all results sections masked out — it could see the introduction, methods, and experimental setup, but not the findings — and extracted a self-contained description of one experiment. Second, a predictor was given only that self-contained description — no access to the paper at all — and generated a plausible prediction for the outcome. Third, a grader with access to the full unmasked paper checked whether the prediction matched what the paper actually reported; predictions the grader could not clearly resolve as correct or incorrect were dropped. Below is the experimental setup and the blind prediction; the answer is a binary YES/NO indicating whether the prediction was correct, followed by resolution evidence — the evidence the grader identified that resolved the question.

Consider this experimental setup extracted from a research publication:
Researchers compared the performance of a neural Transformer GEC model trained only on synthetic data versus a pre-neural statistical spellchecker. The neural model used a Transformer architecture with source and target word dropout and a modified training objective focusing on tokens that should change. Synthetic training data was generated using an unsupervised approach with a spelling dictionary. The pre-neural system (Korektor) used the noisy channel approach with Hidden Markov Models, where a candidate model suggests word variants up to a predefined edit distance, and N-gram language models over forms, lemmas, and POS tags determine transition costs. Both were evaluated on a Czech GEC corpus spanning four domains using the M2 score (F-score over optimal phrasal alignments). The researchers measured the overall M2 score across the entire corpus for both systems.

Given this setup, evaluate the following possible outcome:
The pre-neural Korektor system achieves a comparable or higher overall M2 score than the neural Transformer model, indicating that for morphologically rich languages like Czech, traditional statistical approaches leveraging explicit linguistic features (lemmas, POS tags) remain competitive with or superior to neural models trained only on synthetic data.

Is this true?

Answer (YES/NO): NO